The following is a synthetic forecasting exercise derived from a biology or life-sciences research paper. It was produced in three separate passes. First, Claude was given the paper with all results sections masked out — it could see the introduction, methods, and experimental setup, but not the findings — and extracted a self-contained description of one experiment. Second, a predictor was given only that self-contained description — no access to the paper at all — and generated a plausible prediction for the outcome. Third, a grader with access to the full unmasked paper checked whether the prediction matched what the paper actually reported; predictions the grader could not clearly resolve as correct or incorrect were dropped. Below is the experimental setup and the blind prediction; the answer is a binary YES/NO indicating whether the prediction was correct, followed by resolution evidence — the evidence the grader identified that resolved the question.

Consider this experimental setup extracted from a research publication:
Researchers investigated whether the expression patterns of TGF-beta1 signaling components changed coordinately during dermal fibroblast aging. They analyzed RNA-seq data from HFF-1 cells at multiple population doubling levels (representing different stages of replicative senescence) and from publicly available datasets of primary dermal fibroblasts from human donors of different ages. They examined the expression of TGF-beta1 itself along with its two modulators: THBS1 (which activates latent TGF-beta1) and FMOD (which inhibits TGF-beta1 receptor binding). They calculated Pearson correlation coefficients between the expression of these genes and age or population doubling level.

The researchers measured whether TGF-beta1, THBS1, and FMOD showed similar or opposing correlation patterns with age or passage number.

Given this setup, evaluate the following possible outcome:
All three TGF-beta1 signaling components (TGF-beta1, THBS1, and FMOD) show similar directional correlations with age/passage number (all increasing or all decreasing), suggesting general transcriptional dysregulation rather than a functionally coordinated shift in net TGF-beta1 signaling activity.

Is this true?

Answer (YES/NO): NO